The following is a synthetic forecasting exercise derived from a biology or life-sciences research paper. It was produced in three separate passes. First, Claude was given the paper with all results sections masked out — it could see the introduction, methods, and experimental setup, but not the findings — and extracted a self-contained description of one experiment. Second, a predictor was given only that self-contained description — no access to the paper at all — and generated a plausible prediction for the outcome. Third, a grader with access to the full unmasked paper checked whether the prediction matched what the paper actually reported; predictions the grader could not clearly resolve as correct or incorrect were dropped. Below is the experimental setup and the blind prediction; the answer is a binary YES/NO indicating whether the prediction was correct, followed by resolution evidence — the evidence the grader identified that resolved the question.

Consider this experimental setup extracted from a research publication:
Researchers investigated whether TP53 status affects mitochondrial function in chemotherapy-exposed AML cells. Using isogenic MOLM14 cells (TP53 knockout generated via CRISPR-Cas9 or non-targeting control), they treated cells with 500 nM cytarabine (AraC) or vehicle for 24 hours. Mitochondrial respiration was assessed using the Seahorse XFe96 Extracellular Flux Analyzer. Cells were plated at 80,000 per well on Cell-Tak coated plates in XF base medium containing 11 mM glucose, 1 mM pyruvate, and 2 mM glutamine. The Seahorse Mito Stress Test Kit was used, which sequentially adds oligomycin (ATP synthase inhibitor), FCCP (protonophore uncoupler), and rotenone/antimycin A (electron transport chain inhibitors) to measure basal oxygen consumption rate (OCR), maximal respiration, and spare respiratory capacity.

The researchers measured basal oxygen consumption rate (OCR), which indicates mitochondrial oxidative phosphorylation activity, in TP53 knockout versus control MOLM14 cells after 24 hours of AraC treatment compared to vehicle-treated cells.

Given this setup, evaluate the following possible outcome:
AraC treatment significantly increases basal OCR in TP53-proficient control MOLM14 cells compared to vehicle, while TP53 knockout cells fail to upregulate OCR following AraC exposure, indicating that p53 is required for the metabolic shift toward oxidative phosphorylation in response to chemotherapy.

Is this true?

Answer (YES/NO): NO